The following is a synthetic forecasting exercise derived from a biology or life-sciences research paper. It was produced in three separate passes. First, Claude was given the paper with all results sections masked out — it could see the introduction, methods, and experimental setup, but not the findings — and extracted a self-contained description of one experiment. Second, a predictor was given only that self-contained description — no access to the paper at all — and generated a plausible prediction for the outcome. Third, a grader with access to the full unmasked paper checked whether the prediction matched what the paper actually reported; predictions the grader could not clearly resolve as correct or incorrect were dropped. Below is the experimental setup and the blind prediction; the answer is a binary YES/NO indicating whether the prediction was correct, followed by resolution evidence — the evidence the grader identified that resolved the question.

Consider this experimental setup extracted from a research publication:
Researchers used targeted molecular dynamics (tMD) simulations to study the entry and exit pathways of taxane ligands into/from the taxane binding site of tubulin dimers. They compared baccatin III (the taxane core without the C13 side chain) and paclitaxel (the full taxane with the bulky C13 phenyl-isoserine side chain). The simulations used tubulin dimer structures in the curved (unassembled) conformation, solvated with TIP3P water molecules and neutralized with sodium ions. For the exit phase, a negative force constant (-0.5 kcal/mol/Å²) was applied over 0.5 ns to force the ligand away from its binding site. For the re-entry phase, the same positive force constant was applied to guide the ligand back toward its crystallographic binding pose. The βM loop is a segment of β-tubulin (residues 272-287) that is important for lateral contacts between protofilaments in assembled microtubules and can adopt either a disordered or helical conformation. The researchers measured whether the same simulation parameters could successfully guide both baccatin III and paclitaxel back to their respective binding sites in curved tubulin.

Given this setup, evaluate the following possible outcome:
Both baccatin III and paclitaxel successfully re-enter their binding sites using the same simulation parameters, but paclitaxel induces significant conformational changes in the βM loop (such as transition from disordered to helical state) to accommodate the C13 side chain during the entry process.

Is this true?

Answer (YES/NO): NO